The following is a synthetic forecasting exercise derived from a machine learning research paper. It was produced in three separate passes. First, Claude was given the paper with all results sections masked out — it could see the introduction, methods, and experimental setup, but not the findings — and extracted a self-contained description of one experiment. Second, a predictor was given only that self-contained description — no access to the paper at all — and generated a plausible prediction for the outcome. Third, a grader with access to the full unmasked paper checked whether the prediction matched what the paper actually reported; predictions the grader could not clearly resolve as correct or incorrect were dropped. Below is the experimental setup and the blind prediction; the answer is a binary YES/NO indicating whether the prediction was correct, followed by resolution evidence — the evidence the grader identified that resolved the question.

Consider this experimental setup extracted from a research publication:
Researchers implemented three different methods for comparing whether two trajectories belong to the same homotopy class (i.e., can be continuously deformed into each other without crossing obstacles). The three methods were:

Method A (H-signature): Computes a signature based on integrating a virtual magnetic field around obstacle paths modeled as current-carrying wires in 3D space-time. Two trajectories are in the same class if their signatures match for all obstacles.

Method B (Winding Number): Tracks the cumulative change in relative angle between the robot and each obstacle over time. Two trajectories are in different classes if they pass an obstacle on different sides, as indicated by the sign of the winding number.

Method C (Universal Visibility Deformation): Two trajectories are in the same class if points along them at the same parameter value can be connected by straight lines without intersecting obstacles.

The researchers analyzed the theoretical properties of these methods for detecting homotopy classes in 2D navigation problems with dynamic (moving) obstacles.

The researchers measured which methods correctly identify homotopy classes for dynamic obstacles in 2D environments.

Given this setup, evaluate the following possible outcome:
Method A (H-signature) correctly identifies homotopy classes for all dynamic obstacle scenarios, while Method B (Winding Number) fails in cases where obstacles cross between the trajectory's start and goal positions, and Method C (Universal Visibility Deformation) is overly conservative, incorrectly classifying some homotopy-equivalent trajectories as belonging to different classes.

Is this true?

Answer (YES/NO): NO